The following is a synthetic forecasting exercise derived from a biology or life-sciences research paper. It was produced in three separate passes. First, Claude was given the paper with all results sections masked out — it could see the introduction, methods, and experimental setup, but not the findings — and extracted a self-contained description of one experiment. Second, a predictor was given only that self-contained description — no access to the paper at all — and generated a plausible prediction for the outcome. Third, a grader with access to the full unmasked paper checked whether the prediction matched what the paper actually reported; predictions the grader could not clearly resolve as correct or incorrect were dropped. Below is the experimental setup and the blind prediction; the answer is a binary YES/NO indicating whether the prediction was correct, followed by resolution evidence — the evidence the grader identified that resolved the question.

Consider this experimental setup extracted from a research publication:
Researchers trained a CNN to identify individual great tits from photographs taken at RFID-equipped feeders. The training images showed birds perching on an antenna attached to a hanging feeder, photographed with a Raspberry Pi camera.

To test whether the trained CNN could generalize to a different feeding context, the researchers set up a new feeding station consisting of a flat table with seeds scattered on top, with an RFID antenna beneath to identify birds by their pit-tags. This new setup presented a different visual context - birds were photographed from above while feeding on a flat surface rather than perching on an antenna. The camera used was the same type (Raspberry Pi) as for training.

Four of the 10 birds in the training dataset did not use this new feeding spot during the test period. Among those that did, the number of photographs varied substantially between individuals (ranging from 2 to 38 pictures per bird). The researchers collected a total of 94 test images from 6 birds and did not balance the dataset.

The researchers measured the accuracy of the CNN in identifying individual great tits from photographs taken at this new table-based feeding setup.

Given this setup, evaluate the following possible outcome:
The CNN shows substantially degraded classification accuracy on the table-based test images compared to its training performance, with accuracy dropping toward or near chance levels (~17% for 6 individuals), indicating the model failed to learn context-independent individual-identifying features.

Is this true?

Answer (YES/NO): NO